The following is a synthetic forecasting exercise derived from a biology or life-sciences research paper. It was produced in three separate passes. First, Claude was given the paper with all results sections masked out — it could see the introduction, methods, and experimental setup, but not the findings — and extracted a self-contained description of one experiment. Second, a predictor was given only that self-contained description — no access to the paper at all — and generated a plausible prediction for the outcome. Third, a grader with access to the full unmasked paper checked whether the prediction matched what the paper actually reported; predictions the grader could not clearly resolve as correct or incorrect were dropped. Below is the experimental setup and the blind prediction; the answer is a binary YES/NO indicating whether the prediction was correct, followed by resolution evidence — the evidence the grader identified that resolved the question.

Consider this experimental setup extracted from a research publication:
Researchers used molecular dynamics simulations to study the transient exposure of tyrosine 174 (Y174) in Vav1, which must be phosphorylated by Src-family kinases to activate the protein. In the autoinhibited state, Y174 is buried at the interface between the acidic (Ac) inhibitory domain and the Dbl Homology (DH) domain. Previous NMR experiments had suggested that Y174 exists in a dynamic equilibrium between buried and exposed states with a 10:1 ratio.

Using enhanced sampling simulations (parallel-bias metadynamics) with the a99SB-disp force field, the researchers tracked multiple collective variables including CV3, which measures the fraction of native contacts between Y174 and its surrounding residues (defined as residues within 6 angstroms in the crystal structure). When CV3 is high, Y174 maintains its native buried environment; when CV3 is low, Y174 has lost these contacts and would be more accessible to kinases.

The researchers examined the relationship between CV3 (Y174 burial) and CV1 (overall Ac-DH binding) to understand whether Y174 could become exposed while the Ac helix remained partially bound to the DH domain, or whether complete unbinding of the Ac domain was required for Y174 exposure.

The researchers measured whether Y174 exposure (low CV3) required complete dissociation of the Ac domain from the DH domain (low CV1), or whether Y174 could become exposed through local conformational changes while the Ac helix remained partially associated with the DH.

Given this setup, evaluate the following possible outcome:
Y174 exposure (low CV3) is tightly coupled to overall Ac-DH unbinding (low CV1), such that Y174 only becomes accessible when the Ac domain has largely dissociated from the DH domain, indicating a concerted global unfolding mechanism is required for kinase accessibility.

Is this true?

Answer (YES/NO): NO